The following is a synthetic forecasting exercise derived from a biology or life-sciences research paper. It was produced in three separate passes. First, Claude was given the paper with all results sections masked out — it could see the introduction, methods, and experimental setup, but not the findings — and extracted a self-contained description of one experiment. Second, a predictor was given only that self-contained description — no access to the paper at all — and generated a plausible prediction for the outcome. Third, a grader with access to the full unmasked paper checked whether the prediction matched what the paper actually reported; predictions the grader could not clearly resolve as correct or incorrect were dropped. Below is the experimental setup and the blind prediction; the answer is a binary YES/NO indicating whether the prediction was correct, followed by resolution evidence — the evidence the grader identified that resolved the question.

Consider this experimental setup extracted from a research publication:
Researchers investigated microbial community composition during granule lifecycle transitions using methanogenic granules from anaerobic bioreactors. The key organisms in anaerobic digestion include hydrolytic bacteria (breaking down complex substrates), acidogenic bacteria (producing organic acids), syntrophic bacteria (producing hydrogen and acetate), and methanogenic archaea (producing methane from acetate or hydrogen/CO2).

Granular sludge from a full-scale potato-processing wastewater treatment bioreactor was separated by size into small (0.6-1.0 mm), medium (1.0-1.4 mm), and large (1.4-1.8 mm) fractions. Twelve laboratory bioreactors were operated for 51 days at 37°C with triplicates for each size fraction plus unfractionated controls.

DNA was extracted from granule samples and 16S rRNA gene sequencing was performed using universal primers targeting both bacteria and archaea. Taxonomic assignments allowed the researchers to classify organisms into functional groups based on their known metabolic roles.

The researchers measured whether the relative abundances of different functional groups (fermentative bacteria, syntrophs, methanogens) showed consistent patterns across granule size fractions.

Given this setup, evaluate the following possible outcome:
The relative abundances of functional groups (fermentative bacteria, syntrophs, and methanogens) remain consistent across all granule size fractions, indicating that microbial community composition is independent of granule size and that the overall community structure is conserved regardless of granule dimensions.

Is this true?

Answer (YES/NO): NO